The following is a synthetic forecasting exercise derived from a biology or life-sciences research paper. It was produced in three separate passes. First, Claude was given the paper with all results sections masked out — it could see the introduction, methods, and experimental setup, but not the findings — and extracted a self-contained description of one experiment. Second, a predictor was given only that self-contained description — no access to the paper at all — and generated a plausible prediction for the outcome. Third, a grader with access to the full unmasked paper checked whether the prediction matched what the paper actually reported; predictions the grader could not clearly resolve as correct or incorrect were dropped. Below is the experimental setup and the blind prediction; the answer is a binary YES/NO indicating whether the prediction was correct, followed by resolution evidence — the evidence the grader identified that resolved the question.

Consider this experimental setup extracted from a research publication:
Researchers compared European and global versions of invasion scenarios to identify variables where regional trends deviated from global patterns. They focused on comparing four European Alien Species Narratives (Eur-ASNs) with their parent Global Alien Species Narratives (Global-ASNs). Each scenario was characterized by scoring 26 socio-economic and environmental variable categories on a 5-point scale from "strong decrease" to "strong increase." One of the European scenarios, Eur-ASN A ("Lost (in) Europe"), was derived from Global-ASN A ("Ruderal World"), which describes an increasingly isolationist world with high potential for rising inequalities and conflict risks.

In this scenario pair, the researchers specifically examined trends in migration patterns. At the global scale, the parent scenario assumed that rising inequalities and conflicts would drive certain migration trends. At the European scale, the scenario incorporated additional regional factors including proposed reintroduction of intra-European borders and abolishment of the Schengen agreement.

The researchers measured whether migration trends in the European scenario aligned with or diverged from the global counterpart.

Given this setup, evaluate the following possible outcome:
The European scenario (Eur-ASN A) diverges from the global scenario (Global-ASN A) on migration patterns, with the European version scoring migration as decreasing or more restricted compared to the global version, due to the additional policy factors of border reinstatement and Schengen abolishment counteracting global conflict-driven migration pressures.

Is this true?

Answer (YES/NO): YES